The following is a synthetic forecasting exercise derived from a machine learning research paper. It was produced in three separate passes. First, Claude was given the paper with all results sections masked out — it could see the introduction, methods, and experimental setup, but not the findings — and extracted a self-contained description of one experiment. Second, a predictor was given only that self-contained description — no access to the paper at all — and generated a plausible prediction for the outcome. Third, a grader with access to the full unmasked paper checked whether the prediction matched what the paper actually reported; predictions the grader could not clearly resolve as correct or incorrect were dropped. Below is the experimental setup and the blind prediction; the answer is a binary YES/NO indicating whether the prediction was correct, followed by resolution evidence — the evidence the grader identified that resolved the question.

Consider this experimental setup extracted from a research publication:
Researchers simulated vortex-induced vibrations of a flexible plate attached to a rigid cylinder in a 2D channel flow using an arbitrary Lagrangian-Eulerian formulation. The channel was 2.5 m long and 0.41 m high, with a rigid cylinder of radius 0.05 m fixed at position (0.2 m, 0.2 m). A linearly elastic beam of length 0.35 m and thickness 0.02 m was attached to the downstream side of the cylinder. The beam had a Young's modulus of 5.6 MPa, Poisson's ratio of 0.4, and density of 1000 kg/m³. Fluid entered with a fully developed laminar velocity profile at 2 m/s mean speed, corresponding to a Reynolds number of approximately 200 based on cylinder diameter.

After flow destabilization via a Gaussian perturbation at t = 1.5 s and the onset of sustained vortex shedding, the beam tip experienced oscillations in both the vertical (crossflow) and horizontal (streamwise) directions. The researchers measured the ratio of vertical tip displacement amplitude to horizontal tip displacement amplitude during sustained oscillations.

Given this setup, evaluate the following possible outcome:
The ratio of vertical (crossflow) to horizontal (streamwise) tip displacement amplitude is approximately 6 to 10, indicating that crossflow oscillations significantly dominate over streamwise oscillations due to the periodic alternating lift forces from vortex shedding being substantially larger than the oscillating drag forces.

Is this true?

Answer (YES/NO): NO